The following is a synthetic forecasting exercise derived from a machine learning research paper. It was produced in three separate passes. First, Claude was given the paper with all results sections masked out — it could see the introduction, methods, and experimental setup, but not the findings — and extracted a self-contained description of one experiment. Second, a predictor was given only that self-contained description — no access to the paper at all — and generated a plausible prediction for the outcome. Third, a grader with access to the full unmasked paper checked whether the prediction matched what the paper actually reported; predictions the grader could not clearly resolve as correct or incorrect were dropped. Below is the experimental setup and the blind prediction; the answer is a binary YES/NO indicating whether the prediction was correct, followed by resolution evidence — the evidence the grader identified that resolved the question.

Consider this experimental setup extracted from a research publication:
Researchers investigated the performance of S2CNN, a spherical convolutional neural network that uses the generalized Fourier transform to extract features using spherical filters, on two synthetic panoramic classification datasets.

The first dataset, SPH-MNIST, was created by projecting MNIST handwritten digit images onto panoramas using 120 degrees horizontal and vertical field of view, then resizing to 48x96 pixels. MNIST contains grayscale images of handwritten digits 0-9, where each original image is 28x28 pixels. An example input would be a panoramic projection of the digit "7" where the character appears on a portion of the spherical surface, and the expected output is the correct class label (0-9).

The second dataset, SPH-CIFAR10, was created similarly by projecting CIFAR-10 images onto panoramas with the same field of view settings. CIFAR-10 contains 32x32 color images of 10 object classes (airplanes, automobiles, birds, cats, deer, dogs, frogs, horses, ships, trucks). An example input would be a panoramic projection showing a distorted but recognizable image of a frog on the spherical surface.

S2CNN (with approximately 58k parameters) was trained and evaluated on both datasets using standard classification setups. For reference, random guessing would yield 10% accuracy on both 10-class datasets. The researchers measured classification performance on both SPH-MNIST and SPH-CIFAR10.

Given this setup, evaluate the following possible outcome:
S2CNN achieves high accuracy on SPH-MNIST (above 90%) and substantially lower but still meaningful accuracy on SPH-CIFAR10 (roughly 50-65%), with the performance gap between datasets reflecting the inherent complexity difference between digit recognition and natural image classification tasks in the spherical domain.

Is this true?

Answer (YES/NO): NO